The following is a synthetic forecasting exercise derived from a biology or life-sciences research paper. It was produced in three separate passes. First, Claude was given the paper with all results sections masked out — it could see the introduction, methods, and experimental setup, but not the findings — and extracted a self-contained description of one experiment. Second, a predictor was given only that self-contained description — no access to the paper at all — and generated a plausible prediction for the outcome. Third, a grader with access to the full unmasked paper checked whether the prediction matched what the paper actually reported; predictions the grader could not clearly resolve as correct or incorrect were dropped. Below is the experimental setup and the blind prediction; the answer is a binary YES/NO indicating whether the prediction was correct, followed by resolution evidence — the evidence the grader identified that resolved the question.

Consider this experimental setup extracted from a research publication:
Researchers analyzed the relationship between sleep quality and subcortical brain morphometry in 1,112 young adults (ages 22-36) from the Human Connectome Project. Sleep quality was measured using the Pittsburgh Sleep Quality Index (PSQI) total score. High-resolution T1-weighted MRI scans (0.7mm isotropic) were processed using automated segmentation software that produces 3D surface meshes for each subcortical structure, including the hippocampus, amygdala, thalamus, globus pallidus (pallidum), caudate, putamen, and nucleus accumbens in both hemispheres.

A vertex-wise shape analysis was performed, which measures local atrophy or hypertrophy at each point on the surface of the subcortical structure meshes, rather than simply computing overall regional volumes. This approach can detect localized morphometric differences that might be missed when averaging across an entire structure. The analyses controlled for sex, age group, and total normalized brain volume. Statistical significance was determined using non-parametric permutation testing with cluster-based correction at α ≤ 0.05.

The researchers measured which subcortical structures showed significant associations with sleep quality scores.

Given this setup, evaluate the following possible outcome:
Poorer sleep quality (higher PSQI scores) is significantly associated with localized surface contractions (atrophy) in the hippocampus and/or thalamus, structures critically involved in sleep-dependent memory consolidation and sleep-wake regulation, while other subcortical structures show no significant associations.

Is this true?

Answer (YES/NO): NO